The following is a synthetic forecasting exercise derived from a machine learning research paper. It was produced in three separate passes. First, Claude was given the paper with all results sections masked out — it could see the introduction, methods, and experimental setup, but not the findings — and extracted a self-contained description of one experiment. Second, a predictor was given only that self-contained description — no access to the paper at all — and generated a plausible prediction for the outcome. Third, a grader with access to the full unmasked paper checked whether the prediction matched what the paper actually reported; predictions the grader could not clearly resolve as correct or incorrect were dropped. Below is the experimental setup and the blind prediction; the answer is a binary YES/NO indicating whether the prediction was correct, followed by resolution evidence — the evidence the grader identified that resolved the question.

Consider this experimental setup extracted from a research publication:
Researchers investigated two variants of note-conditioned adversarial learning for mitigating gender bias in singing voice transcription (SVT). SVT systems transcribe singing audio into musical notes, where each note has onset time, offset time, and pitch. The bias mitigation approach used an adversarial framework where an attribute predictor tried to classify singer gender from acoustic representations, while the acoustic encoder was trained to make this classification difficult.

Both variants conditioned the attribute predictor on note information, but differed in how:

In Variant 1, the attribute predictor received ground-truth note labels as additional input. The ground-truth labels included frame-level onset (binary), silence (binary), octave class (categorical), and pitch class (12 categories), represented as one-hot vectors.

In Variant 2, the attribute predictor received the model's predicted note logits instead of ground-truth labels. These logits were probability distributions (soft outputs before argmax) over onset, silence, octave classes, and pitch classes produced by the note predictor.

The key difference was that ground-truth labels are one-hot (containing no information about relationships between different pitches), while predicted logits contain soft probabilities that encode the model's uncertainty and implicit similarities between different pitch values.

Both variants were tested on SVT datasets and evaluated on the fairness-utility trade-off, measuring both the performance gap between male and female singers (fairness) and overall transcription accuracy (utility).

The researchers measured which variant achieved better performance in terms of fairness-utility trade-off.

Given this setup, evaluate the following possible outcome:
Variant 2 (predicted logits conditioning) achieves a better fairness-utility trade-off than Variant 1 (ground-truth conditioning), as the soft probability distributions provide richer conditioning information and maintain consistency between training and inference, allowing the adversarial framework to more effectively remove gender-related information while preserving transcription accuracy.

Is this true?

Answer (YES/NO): NO